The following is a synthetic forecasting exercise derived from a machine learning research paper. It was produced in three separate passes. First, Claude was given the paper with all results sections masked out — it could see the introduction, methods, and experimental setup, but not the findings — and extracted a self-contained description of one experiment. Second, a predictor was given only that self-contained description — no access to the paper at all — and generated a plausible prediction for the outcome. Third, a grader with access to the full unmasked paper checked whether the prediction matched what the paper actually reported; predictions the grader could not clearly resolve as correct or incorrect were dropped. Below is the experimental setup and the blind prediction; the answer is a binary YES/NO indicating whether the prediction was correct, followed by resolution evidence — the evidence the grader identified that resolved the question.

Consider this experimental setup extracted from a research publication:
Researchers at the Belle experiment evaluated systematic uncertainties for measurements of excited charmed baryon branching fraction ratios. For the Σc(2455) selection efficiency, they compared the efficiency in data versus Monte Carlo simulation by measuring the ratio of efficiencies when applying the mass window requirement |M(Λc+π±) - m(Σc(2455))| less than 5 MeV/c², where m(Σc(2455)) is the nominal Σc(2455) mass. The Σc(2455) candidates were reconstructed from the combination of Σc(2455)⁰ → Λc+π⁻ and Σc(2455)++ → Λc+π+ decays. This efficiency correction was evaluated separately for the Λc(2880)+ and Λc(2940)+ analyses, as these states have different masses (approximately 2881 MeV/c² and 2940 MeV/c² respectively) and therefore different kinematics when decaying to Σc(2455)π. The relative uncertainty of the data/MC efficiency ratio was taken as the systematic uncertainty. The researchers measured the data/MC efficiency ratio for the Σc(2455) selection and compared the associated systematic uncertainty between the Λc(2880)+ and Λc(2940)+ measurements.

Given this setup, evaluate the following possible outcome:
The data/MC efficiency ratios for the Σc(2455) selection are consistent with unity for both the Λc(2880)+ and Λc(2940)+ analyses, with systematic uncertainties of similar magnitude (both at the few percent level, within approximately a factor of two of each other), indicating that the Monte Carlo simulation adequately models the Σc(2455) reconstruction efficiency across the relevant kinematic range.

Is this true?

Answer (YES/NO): YES